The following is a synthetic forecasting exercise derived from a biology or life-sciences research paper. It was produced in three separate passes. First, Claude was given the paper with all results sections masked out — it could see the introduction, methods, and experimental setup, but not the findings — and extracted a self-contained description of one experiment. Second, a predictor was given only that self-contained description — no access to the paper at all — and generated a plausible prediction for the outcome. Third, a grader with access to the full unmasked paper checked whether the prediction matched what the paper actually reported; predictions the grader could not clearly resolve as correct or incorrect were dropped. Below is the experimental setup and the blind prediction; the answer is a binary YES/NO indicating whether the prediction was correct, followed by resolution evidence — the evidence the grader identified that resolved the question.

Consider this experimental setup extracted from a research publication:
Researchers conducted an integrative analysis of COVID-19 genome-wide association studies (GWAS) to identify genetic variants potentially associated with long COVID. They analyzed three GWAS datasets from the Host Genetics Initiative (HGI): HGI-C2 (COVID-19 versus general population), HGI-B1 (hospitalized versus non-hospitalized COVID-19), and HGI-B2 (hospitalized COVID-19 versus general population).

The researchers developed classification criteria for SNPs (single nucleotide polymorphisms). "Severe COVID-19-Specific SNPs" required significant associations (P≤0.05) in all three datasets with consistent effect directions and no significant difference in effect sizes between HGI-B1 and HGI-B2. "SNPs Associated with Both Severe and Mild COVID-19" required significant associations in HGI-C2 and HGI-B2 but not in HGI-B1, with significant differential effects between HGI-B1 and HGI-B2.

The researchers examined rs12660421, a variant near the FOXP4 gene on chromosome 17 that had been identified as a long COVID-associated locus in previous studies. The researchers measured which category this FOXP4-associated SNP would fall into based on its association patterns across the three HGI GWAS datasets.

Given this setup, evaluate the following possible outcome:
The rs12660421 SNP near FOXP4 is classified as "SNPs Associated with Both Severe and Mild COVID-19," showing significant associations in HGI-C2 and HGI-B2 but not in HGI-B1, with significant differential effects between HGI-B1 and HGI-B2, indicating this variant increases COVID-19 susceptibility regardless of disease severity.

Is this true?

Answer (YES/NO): NO